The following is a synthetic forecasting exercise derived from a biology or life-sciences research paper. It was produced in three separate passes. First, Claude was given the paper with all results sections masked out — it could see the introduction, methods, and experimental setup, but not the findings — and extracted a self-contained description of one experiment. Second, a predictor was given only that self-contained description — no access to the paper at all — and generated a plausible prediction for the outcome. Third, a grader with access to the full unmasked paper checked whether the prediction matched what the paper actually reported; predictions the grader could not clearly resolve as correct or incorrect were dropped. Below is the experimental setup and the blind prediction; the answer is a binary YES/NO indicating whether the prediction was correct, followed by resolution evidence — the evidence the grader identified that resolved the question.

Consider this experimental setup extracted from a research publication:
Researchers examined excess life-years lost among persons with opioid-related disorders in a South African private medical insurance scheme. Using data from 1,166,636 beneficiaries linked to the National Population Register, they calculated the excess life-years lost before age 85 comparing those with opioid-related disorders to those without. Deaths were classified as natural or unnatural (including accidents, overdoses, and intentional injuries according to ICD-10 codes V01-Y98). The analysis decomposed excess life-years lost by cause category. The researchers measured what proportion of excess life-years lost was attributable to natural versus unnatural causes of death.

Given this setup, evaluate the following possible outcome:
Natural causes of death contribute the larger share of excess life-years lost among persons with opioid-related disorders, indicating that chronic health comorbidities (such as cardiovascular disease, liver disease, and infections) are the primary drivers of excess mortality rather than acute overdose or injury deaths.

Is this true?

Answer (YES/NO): YES